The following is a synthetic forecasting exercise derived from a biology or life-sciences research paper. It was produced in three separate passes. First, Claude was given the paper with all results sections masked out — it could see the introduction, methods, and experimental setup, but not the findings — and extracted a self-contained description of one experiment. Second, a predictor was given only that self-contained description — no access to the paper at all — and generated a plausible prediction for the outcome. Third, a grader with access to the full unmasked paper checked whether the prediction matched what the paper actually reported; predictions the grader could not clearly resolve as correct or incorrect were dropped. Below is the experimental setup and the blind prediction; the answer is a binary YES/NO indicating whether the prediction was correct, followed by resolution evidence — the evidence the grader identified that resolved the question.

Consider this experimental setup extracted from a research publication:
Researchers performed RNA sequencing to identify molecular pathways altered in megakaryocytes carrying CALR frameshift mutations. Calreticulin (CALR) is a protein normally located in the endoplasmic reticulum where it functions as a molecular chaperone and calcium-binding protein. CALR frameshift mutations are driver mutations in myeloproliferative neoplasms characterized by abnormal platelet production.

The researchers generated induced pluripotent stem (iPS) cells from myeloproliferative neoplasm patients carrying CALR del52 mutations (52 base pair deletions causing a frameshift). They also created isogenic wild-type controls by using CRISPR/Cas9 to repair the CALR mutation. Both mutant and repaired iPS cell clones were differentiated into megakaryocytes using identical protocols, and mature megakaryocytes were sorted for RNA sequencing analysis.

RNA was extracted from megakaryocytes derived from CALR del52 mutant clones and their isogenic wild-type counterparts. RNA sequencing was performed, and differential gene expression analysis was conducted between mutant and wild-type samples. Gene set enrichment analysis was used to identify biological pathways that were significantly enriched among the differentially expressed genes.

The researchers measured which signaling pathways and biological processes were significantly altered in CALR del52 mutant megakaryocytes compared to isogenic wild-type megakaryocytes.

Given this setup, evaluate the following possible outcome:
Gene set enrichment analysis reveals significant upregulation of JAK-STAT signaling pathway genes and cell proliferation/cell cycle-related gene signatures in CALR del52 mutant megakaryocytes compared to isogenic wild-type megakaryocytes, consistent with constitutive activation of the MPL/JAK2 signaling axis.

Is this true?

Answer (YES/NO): NO